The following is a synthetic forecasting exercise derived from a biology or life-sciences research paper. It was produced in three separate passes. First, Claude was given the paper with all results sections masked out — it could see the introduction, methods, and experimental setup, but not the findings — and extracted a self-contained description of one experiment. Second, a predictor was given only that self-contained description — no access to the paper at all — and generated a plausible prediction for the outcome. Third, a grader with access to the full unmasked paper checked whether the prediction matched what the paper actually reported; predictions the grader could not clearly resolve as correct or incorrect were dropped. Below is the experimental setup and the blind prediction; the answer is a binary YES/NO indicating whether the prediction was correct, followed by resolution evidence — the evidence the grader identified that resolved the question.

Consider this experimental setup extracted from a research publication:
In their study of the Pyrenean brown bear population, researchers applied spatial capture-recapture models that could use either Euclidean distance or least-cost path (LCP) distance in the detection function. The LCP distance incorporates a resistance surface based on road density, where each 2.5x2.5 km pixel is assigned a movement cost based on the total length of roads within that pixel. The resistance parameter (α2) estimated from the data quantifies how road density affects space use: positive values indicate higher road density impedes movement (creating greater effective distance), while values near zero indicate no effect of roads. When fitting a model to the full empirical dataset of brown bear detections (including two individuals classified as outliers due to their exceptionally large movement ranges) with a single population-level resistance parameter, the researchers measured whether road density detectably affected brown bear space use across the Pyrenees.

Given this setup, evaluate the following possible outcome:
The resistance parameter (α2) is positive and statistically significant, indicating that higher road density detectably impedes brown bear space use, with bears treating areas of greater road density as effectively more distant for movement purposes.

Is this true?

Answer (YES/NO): NO